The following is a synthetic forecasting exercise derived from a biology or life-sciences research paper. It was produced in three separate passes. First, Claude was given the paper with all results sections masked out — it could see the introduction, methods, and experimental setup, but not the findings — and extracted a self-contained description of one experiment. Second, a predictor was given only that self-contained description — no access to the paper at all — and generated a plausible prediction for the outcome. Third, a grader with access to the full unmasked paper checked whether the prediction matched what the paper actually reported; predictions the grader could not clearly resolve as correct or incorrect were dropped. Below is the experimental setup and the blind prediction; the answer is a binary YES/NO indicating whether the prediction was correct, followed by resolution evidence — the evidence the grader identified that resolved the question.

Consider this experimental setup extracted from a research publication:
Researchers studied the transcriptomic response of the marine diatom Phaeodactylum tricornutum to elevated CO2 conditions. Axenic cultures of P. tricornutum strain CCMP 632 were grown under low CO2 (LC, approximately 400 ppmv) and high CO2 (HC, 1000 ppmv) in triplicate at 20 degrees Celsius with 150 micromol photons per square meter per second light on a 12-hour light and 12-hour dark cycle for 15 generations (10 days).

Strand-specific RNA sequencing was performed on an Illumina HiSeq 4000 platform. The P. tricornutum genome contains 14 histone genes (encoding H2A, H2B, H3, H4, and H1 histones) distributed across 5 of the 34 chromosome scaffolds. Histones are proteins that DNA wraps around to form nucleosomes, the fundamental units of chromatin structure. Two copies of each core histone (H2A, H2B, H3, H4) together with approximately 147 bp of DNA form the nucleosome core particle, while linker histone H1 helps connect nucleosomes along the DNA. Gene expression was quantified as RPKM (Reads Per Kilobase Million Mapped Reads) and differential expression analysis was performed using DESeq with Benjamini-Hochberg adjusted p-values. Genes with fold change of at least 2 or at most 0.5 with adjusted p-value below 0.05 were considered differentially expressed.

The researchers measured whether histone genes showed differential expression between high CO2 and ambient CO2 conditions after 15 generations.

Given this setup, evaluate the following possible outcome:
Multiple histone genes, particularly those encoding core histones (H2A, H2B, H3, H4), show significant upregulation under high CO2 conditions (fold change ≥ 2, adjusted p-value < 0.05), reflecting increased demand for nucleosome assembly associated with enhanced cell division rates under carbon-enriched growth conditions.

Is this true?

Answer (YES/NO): NO